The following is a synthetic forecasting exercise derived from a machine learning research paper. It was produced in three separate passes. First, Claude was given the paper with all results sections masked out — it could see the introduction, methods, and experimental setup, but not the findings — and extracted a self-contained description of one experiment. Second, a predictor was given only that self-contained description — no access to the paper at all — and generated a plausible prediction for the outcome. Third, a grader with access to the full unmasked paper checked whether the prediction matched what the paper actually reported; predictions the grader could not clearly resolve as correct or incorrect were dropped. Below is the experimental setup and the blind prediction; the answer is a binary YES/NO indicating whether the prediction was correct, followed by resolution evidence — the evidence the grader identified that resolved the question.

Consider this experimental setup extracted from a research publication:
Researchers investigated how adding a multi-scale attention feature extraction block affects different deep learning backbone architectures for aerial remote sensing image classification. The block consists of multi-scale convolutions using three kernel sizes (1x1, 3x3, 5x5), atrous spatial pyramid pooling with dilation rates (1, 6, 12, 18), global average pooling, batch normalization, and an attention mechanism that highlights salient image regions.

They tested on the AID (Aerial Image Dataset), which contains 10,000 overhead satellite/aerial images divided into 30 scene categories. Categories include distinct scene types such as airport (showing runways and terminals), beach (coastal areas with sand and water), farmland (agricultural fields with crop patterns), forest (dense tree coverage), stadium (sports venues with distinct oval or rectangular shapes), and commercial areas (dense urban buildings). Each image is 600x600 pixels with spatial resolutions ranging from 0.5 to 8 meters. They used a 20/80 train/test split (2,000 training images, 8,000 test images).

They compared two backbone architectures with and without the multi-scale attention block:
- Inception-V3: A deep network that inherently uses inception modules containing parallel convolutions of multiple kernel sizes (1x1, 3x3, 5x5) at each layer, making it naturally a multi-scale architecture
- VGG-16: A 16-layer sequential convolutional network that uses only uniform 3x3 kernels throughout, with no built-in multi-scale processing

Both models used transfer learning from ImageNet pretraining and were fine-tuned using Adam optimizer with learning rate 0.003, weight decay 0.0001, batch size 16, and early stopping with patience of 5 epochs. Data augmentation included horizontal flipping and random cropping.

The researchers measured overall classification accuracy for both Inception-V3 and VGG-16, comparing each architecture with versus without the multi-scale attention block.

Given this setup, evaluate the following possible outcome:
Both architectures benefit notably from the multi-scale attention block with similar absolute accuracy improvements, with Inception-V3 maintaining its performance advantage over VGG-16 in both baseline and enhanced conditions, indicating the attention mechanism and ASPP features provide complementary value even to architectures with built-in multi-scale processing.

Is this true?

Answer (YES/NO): NO